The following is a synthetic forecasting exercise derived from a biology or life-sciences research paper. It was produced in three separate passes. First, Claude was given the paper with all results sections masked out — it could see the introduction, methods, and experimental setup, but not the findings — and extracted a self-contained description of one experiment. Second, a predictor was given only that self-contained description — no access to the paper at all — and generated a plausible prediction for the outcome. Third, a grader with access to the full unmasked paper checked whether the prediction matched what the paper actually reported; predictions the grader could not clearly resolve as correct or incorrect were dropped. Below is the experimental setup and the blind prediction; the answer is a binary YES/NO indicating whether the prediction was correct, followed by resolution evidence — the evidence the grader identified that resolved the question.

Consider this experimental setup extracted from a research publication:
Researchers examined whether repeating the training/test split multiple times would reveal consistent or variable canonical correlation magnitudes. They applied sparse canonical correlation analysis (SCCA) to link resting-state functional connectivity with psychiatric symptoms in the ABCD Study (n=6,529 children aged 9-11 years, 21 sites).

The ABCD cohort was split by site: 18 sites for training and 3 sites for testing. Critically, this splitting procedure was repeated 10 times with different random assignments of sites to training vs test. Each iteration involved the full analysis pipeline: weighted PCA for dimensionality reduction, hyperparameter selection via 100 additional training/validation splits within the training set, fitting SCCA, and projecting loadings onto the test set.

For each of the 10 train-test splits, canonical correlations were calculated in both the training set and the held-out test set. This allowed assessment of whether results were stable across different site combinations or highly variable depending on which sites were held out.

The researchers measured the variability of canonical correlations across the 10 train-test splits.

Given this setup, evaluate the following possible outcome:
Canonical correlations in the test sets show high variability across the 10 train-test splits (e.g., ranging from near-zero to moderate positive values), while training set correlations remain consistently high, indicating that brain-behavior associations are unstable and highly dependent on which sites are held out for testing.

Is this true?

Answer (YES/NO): NO